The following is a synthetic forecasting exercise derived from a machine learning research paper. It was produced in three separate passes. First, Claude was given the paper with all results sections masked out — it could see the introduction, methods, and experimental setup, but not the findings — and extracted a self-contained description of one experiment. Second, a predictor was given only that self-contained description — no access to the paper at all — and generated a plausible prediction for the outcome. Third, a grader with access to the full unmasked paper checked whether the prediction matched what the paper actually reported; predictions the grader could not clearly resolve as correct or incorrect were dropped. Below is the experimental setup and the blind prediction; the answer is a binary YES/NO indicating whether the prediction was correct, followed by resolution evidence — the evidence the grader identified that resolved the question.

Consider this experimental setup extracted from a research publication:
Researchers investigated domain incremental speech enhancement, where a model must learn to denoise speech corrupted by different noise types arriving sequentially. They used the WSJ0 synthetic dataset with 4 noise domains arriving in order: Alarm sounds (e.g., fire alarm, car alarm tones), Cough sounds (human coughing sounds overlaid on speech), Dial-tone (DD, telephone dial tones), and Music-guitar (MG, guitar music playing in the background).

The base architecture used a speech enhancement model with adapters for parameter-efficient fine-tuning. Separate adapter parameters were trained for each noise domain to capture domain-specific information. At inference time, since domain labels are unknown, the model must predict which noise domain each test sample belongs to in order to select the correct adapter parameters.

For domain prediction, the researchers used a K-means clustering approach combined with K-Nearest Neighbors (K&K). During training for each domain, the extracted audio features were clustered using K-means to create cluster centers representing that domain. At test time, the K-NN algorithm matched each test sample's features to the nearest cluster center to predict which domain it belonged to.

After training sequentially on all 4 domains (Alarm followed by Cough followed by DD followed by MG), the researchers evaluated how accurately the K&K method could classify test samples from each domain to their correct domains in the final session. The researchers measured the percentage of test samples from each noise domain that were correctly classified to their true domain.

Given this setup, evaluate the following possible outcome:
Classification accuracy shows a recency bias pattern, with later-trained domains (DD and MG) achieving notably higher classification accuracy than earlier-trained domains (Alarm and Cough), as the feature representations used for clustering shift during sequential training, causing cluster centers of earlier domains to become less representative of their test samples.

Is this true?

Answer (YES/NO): NO